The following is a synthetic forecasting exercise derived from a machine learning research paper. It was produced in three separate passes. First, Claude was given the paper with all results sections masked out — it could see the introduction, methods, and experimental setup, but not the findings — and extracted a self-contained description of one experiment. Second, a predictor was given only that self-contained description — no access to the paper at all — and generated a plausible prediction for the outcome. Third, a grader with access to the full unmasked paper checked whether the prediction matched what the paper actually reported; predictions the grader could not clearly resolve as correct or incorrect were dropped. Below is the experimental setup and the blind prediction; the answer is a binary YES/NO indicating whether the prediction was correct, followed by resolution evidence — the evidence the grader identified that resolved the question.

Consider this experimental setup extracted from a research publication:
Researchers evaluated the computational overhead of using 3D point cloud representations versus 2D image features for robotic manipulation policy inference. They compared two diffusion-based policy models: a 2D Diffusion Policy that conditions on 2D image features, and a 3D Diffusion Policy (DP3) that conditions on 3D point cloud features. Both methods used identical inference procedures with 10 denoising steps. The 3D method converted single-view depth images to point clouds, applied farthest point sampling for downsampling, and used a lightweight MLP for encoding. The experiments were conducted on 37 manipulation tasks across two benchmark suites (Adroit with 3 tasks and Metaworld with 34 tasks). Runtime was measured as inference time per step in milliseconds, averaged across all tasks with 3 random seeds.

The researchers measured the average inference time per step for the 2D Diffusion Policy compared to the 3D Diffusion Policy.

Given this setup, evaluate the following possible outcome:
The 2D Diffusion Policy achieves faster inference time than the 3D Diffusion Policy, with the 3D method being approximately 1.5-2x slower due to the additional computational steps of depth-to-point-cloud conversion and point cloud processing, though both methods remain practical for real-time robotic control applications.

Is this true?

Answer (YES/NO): NO